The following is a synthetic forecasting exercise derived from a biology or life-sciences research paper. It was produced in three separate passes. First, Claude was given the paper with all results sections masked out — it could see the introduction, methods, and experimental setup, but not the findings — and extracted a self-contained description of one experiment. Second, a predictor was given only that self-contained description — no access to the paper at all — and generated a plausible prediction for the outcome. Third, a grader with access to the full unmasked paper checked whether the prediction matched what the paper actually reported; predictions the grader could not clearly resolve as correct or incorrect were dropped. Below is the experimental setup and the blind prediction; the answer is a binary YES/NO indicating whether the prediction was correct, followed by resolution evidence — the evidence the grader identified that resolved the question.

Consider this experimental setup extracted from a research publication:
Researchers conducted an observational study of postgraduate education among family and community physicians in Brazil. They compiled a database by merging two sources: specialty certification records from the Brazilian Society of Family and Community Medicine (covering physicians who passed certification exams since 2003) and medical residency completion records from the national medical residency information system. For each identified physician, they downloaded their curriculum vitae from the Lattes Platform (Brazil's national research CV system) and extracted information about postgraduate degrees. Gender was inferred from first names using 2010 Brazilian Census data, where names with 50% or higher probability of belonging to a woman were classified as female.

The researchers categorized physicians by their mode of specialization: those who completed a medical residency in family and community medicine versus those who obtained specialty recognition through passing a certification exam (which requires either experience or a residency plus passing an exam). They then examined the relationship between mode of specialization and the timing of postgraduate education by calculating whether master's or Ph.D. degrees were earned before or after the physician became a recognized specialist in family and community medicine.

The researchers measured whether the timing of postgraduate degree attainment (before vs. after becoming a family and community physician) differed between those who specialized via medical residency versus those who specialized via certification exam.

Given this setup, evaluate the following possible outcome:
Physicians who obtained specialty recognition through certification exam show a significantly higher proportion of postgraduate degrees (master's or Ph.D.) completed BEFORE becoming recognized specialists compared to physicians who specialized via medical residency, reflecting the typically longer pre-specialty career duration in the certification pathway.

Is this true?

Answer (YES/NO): YES